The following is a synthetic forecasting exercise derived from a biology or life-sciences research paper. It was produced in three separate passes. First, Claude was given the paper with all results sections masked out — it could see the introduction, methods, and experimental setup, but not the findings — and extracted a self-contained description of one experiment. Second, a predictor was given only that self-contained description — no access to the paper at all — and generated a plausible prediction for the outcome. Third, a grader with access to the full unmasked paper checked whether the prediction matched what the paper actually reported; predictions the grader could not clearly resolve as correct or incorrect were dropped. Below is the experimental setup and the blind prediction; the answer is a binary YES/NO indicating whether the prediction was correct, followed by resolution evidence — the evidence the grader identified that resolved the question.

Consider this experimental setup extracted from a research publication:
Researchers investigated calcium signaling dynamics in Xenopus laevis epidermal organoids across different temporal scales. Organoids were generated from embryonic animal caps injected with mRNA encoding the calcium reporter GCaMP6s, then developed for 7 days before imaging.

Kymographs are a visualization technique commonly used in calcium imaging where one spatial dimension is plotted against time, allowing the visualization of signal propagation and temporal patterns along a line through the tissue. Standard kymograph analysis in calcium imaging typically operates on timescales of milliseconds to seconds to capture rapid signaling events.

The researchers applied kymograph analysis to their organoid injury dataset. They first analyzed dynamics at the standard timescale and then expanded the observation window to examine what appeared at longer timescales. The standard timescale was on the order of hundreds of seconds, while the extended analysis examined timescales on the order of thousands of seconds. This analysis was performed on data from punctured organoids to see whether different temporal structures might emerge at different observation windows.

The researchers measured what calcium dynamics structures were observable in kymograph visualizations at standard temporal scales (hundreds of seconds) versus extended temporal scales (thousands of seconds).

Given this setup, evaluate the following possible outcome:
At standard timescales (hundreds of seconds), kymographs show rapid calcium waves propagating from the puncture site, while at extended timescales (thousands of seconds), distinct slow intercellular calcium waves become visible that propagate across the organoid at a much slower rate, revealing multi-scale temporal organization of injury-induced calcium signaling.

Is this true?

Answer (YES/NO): NO